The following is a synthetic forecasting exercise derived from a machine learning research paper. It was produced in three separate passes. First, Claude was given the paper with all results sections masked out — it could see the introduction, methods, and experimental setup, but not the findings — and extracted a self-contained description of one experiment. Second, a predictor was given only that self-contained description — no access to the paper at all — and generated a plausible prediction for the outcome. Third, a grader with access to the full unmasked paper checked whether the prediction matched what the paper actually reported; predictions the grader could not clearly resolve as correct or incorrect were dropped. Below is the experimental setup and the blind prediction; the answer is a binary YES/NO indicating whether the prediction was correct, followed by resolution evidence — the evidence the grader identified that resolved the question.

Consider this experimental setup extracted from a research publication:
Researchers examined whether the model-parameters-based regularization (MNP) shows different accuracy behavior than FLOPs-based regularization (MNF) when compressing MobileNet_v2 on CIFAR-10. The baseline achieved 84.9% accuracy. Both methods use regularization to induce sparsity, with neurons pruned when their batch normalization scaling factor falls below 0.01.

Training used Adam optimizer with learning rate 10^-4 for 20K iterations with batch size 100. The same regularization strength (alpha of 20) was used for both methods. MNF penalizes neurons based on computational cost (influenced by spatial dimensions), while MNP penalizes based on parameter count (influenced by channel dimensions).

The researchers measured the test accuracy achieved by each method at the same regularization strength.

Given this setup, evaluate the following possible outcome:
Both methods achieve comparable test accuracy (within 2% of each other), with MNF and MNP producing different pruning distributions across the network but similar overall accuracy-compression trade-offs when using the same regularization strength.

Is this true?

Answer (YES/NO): YES